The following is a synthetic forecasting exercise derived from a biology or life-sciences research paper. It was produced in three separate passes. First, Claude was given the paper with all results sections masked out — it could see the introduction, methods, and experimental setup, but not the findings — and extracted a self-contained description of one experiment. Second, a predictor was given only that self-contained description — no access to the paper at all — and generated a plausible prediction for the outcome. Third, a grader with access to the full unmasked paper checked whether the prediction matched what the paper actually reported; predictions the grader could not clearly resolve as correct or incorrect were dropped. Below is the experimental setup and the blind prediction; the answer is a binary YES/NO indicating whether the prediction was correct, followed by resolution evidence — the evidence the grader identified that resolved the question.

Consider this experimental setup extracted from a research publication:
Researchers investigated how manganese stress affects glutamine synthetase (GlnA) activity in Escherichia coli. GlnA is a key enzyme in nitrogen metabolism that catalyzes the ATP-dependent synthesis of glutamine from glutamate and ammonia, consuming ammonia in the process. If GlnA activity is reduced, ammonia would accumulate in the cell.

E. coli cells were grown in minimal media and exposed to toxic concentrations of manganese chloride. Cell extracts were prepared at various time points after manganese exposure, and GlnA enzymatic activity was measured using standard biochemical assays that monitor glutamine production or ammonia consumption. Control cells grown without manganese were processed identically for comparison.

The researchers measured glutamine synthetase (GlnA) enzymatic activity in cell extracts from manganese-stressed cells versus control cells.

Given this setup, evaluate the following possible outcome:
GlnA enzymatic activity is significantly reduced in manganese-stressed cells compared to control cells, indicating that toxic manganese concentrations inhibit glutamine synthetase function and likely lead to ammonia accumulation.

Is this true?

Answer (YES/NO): NO